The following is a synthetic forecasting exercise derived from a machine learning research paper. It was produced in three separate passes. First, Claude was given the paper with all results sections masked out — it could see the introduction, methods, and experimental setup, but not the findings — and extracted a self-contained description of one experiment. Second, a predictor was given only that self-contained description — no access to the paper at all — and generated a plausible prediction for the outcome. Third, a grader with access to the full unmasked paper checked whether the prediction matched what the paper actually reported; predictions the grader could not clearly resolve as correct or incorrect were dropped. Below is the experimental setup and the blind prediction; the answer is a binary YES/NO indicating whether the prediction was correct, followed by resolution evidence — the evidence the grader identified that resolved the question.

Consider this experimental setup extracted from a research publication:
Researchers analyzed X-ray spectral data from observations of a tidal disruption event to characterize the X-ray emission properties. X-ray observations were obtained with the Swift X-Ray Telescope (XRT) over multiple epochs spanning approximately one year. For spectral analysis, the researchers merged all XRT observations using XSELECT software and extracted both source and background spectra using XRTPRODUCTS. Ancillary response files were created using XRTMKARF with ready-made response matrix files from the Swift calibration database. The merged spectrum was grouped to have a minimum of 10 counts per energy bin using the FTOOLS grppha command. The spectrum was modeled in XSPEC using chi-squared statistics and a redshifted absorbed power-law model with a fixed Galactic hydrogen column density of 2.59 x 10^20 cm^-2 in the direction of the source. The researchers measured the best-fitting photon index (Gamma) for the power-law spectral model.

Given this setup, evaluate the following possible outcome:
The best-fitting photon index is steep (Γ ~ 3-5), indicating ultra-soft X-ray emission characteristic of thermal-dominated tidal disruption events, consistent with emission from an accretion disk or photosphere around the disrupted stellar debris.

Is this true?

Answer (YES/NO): NO